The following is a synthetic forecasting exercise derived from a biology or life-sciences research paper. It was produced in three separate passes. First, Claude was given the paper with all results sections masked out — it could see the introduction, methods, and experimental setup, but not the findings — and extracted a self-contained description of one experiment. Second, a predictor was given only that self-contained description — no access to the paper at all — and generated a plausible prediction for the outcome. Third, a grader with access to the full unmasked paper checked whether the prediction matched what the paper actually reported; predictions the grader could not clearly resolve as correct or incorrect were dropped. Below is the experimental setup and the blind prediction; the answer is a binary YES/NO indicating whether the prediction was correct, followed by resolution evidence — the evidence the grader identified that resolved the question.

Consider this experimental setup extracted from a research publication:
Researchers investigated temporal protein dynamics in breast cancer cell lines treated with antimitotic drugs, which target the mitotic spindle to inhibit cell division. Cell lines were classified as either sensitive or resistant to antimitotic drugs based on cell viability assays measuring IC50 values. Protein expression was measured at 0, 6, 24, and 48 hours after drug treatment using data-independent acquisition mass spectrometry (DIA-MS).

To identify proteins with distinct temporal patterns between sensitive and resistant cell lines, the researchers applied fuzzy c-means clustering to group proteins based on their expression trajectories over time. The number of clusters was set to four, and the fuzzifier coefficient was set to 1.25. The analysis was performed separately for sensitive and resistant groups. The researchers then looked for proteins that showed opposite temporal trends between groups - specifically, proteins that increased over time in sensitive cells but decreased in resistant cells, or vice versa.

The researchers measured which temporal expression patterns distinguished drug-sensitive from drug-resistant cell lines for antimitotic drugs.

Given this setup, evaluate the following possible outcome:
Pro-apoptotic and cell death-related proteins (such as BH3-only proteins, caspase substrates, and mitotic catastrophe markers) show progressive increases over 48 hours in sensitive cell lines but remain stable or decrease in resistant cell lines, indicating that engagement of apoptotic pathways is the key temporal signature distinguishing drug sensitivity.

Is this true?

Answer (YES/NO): NO